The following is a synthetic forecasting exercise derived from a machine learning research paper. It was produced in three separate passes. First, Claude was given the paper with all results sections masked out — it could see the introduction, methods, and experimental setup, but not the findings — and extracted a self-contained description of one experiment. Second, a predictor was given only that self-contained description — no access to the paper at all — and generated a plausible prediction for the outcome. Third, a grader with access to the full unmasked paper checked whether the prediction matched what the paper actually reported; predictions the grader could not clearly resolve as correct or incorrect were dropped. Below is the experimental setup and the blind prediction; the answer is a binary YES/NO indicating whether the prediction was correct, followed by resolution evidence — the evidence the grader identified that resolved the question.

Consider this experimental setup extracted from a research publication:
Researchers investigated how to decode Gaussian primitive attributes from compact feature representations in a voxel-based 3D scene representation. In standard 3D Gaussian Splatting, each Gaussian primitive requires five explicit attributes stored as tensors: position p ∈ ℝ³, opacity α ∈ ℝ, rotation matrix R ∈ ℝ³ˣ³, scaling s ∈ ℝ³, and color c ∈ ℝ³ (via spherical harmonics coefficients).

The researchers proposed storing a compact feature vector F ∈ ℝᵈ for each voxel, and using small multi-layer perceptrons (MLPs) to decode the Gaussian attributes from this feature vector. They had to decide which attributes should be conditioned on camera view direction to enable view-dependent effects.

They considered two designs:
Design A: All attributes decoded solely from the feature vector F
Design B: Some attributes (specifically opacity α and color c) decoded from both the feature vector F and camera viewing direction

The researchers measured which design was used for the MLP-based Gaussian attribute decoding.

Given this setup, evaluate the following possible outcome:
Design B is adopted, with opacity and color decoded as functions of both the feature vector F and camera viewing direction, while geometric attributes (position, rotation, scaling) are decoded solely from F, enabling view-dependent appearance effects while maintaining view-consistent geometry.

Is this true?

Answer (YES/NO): YES